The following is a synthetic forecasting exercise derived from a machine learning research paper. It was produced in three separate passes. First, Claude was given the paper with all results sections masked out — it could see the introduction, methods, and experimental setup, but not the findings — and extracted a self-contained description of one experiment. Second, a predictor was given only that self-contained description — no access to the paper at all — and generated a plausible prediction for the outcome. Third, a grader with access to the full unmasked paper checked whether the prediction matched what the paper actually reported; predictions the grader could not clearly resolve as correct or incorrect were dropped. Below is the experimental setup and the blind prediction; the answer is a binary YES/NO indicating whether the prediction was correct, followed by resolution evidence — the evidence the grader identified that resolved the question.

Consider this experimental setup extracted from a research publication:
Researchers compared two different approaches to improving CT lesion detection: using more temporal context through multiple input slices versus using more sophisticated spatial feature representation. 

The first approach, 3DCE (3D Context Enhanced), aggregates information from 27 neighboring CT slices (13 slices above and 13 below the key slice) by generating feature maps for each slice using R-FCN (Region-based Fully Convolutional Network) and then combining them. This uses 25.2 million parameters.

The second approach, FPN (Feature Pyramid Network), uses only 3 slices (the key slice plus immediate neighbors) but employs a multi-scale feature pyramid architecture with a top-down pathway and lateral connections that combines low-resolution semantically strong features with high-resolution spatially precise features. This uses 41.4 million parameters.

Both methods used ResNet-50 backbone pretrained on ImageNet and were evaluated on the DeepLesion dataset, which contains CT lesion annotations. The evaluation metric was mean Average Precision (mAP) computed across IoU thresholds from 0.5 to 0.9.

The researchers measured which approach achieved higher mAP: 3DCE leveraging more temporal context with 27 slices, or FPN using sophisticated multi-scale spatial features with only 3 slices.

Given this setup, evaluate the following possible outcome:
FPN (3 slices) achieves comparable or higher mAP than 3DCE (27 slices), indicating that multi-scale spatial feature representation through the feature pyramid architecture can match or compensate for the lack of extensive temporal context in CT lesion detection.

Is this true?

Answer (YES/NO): YES